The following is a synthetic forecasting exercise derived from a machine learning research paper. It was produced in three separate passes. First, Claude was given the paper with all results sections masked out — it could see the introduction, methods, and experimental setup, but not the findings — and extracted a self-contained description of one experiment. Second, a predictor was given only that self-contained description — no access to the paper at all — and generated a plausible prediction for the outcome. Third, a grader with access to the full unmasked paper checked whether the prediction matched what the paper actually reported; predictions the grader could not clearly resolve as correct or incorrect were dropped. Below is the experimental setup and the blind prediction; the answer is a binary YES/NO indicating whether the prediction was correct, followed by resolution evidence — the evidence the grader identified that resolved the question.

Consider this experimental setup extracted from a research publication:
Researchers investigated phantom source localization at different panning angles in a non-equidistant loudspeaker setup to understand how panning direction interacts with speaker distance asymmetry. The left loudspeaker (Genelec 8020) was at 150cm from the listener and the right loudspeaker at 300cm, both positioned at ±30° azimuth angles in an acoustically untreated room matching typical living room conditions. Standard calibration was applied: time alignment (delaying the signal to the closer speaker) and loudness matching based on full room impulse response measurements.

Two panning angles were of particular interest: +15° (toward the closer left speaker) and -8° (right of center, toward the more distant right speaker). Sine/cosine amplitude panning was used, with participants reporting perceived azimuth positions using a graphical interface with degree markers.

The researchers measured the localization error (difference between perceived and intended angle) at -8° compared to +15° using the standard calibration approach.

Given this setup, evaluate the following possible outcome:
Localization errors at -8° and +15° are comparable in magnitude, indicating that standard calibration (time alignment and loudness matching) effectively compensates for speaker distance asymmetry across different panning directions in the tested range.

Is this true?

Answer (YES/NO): NO